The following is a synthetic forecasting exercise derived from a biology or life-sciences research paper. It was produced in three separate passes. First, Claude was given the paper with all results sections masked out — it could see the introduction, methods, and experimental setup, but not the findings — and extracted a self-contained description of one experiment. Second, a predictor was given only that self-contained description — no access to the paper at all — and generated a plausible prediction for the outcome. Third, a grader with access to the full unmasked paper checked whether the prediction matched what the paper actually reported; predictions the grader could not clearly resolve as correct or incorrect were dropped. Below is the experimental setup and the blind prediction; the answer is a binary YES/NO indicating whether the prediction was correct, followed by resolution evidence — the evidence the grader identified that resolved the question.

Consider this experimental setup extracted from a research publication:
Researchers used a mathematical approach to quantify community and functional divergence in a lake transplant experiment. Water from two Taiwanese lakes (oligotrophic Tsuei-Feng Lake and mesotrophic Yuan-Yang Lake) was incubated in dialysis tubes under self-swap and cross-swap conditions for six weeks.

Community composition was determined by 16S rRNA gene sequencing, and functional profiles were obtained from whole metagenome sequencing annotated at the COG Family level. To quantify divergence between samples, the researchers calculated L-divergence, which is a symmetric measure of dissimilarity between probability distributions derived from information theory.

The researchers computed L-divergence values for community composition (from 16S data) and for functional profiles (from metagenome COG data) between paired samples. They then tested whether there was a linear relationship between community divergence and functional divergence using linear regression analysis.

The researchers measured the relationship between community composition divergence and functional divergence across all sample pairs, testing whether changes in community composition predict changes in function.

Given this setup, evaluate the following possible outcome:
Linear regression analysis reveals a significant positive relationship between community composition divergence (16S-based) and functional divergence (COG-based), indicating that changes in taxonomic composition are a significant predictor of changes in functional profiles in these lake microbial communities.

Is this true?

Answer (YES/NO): YES